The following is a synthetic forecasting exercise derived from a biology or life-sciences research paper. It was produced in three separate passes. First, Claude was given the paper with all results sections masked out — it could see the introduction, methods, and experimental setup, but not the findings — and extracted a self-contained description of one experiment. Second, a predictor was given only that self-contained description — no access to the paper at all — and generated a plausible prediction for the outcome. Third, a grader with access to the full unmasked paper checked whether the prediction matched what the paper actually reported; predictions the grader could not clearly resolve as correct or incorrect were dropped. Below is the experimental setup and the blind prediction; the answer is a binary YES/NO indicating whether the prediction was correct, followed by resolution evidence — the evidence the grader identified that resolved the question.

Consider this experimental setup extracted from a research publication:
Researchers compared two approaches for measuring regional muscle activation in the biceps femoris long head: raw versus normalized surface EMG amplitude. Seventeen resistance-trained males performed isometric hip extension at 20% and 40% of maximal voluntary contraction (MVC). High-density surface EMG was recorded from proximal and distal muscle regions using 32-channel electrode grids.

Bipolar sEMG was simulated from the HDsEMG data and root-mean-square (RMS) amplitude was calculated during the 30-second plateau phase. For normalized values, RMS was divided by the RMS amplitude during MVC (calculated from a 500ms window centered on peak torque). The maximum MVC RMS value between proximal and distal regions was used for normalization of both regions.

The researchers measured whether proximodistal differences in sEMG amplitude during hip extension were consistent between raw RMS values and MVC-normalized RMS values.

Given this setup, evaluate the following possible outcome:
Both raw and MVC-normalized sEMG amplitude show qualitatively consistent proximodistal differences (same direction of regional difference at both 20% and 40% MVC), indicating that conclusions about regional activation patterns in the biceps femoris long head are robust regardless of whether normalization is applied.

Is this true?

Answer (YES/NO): YES